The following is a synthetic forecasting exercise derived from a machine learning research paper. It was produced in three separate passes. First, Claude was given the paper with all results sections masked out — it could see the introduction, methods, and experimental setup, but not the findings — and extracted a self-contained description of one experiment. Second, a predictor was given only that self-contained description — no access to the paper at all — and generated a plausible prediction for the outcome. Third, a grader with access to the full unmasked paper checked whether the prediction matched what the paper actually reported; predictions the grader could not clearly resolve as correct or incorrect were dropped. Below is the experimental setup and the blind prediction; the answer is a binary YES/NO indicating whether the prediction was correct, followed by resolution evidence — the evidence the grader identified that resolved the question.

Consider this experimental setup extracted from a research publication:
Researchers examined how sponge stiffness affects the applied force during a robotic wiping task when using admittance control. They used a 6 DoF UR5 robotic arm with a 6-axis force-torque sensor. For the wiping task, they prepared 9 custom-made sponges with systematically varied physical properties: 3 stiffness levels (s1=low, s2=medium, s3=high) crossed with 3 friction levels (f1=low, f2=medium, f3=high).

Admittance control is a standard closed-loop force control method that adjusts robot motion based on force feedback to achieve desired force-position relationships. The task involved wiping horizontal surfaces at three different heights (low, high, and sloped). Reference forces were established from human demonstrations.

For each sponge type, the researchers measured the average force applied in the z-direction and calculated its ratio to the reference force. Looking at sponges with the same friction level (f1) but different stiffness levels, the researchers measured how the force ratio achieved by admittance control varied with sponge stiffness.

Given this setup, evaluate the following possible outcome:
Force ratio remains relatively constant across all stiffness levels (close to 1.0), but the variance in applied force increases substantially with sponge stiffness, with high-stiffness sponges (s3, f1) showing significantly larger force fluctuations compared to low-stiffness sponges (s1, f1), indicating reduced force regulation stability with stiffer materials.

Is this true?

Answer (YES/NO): NO